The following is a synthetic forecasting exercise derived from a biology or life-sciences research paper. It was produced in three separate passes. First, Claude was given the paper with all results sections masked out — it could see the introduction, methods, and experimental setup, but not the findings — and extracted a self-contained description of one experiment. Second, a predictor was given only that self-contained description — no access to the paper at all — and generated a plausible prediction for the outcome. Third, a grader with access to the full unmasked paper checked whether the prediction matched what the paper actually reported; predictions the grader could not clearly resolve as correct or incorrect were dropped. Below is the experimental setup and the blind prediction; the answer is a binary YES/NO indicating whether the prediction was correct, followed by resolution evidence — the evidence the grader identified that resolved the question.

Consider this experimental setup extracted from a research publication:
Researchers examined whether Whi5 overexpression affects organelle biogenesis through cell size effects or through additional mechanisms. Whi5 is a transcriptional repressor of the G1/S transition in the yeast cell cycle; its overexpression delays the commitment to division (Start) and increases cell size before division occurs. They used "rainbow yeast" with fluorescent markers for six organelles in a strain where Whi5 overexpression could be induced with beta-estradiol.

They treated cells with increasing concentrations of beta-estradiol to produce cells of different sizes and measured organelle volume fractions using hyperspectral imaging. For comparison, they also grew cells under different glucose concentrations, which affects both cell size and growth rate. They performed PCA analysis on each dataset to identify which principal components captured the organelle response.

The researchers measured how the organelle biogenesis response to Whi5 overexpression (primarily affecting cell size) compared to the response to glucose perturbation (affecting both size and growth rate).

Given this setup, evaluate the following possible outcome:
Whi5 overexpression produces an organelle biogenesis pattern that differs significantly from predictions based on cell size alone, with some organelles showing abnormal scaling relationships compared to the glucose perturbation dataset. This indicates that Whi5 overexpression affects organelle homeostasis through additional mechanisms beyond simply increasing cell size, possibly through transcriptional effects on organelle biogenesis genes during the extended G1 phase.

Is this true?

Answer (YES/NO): NO